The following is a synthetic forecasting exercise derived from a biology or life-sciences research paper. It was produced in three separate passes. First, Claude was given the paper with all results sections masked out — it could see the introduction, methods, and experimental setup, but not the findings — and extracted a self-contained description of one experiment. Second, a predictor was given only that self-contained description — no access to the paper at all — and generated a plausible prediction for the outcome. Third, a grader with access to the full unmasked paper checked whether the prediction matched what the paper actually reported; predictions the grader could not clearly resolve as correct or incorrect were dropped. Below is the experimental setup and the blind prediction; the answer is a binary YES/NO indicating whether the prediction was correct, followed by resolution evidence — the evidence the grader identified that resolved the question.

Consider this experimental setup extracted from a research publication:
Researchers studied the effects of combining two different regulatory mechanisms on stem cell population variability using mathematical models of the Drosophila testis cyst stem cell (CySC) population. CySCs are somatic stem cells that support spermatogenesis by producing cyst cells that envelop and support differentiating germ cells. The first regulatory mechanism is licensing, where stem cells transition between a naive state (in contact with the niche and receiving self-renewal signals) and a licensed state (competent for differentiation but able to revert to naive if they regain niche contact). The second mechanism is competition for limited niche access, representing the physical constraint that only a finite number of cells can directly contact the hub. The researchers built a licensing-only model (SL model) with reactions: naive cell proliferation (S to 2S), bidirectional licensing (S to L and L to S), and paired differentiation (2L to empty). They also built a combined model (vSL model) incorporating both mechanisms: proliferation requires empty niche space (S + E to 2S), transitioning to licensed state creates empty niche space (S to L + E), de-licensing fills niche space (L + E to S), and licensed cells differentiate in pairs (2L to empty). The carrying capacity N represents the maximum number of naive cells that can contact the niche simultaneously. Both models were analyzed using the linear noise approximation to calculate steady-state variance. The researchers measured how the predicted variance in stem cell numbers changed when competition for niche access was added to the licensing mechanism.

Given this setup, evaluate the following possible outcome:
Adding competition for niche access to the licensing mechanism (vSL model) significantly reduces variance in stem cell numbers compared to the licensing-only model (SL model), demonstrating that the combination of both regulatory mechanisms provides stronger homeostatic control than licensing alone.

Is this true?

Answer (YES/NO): YES